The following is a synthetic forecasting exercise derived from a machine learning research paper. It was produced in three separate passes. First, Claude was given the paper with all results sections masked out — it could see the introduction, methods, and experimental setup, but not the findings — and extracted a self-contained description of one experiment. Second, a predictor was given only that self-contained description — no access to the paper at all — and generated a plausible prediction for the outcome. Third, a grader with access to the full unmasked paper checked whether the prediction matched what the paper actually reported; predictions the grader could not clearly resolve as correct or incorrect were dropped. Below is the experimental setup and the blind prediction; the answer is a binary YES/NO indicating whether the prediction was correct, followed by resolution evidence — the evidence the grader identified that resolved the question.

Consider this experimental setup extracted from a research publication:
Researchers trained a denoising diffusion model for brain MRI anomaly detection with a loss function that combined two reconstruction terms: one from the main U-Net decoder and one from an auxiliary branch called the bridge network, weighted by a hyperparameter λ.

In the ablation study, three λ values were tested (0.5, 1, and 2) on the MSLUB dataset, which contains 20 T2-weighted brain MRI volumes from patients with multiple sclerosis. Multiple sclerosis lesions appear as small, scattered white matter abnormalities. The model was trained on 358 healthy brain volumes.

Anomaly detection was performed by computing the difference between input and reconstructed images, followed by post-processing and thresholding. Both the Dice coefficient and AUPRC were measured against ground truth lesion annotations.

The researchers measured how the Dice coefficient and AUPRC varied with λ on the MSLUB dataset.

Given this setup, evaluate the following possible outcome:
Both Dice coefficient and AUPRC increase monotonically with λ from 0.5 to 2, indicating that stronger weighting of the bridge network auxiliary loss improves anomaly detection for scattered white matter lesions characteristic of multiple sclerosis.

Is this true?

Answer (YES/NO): NO